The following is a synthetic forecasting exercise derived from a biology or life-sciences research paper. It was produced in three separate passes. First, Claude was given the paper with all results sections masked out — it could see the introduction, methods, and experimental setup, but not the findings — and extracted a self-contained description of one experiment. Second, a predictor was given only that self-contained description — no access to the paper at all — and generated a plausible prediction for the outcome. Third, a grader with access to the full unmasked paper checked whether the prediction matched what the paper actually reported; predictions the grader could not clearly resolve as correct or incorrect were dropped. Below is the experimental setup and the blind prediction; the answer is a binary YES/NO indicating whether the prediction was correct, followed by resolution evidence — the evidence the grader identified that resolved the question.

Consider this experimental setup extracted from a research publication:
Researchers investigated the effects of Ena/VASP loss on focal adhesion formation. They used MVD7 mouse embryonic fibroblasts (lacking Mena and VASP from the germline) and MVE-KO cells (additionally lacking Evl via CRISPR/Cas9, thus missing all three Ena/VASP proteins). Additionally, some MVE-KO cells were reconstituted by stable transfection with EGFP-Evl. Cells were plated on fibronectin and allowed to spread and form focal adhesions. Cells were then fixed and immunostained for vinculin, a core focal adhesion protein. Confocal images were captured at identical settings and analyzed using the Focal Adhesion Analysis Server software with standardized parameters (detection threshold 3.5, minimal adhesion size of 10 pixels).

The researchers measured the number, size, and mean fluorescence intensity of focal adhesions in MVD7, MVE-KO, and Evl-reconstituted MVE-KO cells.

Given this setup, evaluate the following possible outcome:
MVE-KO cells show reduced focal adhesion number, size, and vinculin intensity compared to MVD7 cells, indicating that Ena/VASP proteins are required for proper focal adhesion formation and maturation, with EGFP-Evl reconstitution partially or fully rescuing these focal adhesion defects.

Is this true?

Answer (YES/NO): YES